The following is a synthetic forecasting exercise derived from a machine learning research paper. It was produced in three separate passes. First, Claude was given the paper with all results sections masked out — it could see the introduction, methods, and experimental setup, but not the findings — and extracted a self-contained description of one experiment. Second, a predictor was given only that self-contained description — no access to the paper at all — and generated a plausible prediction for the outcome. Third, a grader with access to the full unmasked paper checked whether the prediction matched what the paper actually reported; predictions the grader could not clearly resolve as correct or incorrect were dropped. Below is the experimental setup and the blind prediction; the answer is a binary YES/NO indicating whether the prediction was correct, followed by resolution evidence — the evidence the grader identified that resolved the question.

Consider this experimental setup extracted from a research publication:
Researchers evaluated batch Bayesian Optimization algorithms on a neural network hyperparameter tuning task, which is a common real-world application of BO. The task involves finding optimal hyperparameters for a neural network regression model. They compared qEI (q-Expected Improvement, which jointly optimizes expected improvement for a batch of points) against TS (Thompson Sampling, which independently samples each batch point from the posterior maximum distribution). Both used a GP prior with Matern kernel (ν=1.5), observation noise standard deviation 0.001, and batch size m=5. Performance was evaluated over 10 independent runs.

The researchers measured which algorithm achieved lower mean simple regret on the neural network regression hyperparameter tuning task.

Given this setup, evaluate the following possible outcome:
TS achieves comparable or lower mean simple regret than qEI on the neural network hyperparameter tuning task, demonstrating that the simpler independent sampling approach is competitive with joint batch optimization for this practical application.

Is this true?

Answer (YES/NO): NO